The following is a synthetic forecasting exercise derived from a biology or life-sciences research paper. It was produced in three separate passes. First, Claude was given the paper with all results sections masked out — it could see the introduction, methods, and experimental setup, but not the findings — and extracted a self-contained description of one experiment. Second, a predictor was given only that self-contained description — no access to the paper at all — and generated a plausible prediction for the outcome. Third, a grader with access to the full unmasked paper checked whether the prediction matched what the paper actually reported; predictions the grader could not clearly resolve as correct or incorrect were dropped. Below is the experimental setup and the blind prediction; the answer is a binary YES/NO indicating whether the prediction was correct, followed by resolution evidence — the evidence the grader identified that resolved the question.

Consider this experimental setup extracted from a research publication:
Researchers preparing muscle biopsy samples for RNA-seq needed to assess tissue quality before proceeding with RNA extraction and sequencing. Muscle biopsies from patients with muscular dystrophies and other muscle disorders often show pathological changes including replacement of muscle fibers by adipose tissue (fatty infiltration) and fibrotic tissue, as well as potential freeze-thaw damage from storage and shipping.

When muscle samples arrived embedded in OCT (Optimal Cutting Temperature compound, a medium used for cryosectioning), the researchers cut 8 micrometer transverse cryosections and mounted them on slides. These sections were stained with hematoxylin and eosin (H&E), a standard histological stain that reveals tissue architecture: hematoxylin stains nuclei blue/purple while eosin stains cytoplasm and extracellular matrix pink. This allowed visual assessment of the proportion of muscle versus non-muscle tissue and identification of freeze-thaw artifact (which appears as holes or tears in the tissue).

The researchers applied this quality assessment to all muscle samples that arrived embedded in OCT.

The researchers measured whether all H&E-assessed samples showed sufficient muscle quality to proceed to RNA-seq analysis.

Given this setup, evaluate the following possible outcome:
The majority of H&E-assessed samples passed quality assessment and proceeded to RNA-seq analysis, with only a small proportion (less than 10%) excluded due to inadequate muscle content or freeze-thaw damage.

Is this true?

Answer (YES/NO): NO